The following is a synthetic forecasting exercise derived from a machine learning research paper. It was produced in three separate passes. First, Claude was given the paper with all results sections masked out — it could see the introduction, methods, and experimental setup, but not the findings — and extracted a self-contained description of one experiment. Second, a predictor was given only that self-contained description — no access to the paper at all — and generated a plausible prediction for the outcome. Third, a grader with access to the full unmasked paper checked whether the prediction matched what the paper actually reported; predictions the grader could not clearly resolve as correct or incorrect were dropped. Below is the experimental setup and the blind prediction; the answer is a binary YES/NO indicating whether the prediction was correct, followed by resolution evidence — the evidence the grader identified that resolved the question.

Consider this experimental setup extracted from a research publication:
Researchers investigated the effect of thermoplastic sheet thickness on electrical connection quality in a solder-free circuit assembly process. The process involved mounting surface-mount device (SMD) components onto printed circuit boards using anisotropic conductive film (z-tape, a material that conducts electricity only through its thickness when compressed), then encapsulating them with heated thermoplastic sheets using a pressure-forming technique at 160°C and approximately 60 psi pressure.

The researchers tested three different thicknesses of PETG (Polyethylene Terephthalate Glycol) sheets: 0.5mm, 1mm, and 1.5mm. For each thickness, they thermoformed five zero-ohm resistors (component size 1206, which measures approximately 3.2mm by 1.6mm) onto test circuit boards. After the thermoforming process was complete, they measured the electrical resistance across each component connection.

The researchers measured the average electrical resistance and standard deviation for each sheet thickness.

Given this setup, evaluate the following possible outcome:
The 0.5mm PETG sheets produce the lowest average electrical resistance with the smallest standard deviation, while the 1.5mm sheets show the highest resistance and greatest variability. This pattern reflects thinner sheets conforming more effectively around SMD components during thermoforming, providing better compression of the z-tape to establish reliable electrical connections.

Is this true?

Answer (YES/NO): NO